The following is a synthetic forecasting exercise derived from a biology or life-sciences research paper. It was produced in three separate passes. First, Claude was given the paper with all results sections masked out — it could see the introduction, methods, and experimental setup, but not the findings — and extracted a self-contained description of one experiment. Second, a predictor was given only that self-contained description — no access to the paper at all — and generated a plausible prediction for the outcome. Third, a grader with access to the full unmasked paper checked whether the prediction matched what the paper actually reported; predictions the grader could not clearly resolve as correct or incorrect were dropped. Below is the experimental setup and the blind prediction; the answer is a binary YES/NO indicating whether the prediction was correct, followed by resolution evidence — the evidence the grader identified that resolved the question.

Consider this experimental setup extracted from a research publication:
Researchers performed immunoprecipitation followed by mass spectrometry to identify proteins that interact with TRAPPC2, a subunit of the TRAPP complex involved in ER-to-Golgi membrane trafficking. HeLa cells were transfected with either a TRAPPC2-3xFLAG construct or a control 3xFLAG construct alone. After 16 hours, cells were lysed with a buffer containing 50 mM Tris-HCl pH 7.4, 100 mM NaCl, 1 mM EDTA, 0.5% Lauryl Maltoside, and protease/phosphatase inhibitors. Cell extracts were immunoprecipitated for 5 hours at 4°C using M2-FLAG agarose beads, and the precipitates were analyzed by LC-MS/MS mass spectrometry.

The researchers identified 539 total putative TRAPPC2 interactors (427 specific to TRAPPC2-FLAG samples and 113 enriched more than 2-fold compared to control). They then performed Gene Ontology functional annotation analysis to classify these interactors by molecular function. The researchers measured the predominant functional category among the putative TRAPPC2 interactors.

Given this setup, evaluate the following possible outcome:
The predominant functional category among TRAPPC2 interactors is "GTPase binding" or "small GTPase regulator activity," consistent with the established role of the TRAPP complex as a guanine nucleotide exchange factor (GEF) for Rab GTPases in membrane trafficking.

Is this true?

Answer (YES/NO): NO